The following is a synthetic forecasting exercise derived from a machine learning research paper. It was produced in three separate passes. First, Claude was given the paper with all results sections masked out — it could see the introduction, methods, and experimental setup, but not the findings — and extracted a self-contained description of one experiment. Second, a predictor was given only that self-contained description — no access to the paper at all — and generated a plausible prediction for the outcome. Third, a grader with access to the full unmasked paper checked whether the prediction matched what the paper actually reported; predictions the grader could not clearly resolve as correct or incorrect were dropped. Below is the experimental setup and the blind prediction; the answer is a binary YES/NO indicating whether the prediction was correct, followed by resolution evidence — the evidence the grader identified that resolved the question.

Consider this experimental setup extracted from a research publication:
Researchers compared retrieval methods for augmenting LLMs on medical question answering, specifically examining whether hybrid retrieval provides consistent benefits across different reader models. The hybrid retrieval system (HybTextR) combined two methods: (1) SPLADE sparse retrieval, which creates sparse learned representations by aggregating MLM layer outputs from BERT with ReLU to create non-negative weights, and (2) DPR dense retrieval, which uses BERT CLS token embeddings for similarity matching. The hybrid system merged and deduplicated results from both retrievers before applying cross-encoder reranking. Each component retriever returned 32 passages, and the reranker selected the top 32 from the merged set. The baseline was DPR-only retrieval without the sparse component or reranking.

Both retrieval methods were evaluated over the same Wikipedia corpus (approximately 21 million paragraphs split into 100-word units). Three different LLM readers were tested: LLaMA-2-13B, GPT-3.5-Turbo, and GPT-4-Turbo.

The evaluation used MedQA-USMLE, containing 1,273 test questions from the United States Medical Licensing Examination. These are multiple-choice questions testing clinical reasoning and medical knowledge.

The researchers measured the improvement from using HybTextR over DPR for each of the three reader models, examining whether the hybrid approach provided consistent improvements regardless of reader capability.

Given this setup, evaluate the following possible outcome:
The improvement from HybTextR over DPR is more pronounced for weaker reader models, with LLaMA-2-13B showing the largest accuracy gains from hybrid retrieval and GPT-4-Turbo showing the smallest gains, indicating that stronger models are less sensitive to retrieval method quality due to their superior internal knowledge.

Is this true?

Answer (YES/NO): NO